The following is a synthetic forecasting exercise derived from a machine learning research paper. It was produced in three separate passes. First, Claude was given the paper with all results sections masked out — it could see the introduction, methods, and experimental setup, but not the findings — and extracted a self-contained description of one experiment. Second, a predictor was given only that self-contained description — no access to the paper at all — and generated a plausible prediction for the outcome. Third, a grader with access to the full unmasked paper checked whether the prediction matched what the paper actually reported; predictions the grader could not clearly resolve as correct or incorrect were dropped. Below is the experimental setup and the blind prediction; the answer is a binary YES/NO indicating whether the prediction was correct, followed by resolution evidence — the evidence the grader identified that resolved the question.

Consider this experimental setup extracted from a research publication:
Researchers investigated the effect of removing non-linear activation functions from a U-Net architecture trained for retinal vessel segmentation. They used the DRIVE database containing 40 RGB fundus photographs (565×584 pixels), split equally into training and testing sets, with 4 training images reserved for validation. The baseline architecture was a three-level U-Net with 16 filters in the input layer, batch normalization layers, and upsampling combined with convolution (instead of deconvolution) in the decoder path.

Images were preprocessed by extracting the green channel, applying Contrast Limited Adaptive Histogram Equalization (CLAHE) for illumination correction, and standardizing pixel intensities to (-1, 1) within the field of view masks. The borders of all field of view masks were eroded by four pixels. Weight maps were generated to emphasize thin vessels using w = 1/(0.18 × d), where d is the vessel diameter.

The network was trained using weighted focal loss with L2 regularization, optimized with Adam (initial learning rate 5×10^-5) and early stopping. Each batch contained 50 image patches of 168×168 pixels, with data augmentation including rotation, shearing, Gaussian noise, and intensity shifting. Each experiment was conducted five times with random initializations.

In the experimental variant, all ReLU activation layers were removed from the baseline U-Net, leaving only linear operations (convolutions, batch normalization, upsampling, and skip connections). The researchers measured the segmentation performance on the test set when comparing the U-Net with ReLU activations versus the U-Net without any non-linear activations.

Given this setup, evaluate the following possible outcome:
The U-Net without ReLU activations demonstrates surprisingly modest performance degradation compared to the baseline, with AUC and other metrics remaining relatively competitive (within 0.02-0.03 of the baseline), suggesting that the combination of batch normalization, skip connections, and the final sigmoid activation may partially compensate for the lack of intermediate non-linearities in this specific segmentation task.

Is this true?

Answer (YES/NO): NO